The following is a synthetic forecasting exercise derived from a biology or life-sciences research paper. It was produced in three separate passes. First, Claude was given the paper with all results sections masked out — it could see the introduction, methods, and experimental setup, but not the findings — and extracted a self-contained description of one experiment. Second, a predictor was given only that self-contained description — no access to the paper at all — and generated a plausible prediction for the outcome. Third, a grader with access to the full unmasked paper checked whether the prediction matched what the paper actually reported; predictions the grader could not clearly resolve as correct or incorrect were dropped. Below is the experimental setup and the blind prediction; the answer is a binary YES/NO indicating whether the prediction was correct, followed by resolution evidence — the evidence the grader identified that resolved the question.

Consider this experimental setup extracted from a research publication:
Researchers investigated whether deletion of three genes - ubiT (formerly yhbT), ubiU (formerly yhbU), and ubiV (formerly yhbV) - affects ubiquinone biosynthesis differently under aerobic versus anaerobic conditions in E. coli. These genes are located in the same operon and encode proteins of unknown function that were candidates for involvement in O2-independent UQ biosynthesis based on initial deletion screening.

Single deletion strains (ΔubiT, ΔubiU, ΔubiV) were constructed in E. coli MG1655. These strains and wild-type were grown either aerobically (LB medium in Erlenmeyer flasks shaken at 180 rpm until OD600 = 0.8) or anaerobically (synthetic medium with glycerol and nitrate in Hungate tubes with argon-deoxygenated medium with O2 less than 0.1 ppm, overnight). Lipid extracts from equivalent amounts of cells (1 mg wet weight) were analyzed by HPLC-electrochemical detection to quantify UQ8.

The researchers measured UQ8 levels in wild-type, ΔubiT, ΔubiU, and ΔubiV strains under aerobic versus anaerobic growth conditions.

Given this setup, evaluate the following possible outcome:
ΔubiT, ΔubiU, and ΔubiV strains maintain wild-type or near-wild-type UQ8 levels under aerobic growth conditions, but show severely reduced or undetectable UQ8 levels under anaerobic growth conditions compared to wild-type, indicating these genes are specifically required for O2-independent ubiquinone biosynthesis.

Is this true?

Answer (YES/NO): YES